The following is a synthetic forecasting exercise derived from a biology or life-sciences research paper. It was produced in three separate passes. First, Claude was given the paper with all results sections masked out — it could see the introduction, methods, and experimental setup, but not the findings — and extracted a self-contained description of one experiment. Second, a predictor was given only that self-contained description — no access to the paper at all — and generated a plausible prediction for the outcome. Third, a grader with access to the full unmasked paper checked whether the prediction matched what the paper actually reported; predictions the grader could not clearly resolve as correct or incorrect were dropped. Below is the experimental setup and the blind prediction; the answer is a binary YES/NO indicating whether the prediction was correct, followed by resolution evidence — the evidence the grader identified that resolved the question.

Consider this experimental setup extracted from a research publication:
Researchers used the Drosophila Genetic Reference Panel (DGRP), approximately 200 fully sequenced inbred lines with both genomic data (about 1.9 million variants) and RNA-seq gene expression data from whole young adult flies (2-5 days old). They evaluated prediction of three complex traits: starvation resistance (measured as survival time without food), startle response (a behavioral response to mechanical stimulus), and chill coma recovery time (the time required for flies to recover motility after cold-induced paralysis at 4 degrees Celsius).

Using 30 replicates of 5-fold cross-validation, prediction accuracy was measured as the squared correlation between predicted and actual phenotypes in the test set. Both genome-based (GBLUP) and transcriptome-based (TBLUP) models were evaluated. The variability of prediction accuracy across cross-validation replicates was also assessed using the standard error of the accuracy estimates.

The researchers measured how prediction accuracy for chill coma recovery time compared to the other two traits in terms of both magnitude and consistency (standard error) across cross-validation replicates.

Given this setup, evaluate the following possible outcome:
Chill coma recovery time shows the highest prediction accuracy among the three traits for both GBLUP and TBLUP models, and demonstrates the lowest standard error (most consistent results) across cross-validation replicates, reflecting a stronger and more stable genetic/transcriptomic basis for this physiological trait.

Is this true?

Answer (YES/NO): NO